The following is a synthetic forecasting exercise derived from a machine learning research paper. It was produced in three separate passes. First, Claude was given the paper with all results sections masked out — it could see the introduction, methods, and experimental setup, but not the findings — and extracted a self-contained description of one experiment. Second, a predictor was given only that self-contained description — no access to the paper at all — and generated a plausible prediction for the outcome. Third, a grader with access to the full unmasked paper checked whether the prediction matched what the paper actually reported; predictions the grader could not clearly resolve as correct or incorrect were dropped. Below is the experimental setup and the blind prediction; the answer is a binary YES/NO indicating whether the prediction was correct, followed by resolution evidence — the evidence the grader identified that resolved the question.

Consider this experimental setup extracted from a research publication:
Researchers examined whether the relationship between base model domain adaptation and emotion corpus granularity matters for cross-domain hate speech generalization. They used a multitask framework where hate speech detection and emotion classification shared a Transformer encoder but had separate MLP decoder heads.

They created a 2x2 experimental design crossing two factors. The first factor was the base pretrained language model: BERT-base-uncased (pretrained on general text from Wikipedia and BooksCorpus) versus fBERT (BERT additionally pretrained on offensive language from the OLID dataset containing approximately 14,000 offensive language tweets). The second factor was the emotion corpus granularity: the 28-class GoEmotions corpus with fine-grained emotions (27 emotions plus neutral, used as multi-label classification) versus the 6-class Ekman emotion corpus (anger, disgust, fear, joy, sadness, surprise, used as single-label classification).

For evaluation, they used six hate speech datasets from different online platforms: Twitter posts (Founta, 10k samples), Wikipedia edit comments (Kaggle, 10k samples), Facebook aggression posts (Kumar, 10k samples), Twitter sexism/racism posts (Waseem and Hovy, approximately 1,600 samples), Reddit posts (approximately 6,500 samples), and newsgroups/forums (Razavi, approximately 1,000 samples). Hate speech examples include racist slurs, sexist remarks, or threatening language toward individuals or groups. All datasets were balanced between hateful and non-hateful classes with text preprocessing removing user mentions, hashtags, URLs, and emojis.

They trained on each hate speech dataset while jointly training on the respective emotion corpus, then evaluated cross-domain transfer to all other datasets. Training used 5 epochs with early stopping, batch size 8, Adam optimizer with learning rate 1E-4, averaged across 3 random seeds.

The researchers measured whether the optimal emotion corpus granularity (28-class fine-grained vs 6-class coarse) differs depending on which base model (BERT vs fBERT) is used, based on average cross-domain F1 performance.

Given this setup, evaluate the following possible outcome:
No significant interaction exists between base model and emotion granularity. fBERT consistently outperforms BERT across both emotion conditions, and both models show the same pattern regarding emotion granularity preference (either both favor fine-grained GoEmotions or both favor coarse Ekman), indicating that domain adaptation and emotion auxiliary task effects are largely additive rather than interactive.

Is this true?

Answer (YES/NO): YES